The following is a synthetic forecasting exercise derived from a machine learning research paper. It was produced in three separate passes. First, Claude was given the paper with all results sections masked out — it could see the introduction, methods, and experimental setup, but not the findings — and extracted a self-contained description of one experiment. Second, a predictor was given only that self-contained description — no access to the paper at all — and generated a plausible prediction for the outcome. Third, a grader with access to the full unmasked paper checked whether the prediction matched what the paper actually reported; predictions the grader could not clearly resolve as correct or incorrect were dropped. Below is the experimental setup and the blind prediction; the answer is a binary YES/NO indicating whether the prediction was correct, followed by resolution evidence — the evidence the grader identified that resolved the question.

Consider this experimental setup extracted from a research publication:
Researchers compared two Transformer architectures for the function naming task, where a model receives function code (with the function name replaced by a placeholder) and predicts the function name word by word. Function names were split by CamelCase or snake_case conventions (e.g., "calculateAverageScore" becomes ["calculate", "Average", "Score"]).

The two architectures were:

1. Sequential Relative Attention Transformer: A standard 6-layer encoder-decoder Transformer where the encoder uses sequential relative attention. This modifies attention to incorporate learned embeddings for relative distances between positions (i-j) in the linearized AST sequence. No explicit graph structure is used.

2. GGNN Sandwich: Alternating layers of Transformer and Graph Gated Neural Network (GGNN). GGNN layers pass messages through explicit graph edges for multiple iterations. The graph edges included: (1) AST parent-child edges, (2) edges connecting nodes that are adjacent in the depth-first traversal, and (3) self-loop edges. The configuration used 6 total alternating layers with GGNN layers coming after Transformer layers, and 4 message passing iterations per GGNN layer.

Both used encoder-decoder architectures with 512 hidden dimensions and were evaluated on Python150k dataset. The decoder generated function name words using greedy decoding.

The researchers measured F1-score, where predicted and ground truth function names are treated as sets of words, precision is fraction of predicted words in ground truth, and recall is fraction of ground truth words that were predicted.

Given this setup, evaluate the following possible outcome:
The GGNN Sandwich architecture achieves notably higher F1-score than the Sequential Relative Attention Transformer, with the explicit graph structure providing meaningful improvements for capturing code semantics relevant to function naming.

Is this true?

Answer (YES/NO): NO